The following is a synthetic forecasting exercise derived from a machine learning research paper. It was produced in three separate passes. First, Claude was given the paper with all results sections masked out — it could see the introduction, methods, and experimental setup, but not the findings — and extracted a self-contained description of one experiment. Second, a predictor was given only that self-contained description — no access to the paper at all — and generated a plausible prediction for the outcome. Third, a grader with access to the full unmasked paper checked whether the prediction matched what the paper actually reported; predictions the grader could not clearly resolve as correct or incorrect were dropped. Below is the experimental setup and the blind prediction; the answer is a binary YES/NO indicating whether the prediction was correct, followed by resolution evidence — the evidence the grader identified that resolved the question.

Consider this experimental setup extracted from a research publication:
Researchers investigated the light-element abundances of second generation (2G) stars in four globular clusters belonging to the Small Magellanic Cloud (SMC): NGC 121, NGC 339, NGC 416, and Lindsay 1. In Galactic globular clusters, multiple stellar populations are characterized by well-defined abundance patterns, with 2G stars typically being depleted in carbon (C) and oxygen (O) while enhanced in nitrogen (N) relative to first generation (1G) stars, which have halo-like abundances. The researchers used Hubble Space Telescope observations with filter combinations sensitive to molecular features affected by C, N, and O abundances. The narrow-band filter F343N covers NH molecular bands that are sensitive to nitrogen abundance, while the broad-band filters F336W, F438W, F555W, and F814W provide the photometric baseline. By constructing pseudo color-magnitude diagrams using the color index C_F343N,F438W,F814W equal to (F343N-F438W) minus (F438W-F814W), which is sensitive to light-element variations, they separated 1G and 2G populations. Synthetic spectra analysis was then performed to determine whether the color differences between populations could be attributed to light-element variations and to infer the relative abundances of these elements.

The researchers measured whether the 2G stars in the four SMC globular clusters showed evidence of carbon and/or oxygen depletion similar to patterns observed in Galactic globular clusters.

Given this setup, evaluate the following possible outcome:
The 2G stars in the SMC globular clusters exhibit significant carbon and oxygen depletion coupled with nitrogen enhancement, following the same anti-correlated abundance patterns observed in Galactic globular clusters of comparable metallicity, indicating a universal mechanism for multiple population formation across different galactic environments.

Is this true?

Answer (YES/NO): NO